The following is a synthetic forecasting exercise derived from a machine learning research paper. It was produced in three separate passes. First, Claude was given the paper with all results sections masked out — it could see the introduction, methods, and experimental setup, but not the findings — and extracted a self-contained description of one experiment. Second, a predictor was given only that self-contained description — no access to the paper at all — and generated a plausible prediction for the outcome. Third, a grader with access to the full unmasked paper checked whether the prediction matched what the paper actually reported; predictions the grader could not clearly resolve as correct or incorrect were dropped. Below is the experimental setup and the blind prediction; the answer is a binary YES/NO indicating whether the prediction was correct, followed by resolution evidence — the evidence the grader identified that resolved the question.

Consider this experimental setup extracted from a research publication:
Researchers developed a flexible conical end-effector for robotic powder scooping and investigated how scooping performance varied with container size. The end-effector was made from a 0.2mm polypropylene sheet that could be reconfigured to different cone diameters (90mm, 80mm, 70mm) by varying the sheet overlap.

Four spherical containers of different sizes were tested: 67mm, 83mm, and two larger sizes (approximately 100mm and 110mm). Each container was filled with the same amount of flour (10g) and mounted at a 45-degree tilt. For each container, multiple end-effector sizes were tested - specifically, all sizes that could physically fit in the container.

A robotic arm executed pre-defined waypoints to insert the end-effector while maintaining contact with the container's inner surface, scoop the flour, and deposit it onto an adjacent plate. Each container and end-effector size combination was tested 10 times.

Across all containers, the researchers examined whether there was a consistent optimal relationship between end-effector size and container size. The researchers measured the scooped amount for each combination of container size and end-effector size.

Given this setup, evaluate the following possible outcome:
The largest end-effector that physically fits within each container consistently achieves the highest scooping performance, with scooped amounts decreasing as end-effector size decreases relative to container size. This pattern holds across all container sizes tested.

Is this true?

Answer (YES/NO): NO